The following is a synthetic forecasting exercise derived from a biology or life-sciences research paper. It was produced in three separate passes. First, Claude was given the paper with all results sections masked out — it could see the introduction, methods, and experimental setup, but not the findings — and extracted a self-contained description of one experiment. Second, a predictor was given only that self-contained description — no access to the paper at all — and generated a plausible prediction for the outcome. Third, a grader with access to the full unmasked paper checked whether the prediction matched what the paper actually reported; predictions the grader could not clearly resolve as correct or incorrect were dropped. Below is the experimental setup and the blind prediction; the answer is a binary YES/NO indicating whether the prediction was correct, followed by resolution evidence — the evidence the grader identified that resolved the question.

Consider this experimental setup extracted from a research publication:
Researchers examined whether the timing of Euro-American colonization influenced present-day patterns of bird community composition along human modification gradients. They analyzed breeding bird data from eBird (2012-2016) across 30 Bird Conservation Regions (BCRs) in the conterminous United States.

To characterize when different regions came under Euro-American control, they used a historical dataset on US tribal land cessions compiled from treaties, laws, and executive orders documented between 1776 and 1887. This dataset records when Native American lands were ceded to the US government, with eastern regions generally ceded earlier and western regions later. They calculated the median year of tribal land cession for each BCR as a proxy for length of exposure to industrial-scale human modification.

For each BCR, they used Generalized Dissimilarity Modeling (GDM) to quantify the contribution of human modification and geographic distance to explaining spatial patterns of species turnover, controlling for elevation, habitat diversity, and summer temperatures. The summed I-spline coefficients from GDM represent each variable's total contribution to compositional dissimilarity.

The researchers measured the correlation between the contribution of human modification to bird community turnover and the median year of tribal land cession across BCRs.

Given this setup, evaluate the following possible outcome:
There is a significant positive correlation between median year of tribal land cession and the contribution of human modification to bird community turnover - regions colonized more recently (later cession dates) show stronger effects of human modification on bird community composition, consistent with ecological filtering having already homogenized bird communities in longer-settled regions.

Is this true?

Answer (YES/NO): YES